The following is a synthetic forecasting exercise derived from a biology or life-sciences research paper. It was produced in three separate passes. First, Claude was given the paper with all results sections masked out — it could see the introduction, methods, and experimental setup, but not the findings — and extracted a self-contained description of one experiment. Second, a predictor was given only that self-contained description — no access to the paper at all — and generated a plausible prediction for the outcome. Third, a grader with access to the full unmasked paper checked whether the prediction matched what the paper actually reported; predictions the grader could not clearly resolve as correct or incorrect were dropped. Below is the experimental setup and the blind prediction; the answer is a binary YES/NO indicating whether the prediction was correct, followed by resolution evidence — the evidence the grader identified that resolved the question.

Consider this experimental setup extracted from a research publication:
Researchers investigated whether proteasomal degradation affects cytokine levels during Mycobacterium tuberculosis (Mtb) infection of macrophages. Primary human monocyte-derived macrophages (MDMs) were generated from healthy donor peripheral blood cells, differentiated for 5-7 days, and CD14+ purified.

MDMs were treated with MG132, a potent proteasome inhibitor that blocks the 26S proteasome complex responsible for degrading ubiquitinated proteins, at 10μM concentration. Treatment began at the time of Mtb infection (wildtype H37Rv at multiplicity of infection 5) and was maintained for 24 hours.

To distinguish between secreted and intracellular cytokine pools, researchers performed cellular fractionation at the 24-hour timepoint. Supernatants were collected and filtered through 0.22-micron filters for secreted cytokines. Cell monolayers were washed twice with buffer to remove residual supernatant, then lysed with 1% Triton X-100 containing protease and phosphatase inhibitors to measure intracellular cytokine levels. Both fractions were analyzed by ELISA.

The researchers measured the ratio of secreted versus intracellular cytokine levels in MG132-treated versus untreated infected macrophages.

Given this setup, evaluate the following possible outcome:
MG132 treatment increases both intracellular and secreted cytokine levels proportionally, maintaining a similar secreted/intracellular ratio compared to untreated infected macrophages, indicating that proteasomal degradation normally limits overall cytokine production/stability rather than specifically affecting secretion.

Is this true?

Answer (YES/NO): NO